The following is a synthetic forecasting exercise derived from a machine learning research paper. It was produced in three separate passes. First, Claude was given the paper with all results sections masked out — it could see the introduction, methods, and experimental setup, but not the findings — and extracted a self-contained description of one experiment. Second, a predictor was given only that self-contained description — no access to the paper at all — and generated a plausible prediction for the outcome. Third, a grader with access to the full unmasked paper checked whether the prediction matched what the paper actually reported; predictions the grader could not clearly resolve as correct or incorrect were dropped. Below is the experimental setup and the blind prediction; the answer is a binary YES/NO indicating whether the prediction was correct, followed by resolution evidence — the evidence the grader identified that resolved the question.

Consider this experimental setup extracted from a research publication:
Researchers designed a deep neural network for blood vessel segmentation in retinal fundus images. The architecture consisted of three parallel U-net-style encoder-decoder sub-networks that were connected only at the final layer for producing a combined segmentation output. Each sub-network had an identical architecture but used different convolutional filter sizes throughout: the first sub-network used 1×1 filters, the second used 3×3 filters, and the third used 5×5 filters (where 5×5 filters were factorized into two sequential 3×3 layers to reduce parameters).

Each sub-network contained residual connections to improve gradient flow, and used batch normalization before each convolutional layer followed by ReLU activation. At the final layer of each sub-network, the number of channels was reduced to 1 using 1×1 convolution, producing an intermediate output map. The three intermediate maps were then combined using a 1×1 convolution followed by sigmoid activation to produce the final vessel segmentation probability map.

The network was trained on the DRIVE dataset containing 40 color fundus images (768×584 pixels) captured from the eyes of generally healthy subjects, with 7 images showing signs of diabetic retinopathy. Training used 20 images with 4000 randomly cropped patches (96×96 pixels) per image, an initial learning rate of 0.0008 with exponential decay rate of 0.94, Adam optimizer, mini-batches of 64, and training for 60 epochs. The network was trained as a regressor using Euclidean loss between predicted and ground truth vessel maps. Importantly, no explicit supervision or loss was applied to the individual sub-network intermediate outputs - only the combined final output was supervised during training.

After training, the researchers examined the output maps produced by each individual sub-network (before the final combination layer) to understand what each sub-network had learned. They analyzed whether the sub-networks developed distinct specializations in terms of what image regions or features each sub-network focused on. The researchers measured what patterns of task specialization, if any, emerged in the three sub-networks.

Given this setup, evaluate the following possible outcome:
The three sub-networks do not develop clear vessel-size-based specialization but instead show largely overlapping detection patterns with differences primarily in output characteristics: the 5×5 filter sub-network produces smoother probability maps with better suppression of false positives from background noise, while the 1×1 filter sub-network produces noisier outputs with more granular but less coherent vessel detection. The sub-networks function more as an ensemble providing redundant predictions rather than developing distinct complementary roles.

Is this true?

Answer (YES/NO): NO